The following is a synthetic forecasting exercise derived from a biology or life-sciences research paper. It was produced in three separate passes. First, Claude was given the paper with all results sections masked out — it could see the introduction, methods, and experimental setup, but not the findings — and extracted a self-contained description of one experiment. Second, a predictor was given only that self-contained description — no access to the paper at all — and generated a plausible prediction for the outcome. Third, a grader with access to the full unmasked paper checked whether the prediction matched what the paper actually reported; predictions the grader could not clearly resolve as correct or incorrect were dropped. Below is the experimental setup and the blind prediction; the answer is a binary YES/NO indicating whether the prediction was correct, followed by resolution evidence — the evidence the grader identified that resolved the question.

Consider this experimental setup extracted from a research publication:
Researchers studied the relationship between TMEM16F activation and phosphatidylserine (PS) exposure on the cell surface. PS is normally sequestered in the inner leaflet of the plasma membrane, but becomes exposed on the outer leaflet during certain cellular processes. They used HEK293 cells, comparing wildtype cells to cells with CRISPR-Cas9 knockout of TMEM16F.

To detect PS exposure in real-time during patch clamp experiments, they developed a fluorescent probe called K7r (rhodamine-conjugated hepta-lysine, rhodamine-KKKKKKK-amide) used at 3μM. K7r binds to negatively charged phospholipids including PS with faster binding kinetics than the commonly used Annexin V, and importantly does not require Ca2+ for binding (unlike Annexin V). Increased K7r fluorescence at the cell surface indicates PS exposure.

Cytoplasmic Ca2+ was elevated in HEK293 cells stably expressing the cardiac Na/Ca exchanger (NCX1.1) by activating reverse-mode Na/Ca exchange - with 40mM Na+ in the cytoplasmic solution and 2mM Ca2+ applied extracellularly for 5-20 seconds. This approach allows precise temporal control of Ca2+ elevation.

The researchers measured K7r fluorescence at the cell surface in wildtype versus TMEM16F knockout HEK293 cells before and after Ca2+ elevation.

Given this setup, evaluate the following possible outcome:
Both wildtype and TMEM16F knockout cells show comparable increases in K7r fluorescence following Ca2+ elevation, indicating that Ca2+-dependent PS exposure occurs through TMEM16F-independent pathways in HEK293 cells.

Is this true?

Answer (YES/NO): NO